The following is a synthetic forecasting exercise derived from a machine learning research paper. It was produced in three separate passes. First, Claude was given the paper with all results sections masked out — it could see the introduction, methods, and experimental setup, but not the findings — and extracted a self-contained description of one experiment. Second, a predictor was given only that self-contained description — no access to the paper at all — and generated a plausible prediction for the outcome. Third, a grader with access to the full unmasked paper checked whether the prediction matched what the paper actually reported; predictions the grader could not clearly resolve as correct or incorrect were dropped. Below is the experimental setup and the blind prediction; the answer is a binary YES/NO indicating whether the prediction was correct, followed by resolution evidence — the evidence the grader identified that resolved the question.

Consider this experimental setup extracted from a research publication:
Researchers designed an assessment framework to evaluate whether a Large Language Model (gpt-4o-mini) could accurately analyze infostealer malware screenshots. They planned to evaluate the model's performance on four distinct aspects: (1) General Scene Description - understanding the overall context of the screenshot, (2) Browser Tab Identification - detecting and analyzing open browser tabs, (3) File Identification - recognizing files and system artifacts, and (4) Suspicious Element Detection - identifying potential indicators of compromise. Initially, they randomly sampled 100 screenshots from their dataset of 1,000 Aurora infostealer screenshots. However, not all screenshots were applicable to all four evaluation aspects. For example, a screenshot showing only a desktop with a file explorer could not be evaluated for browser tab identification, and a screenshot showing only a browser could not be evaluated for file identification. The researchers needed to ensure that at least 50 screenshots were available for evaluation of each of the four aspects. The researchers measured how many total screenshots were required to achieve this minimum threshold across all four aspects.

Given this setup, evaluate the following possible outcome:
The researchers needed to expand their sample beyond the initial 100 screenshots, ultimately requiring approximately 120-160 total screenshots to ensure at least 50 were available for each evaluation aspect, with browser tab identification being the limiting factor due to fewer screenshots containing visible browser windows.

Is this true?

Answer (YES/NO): NO